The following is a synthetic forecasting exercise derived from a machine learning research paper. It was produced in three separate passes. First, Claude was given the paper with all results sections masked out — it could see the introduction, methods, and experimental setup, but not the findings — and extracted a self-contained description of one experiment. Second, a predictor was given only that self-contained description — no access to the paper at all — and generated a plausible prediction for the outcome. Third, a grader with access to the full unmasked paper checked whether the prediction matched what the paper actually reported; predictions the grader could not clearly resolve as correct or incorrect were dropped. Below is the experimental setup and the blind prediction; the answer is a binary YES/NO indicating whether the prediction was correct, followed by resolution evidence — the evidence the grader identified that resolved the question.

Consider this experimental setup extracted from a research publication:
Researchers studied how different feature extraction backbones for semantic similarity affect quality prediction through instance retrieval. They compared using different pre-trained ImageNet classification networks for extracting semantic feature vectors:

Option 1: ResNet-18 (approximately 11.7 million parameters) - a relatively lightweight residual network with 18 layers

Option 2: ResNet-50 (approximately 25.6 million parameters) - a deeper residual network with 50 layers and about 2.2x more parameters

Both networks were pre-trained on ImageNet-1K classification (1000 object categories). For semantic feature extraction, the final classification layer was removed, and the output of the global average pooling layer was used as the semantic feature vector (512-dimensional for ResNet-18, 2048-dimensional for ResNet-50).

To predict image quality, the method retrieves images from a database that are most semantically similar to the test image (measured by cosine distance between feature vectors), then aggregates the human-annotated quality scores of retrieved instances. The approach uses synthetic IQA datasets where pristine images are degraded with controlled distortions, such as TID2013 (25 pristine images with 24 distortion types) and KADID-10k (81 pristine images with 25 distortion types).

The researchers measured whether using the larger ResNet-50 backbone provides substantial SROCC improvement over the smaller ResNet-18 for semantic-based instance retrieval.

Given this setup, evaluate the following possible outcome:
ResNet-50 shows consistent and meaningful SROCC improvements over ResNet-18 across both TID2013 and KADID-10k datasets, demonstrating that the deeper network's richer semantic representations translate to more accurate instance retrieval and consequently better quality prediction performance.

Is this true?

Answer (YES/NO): NO